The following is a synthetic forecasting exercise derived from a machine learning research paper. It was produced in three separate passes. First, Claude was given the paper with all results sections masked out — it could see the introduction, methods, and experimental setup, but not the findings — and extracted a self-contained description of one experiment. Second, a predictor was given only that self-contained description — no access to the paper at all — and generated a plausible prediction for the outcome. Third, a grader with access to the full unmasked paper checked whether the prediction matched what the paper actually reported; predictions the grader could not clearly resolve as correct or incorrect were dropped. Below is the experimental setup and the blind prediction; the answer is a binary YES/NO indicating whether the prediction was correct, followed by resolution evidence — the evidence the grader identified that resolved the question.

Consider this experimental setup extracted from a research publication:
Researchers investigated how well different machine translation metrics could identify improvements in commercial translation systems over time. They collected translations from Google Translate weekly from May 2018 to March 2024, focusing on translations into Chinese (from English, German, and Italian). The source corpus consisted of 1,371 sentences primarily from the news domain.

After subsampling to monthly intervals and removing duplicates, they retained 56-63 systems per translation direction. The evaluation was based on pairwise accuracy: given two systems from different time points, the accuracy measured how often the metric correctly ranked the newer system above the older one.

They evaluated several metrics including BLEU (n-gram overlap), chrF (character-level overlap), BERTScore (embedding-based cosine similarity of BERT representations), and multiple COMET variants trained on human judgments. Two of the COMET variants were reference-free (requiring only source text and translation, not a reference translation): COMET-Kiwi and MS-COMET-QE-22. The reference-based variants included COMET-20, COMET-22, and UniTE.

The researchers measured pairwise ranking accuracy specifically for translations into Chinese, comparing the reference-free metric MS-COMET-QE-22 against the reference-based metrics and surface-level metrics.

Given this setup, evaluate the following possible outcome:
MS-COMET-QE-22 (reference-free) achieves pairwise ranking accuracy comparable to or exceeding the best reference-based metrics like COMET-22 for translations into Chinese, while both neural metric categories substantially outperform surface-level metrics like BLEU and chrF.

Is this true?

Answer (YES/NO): NO